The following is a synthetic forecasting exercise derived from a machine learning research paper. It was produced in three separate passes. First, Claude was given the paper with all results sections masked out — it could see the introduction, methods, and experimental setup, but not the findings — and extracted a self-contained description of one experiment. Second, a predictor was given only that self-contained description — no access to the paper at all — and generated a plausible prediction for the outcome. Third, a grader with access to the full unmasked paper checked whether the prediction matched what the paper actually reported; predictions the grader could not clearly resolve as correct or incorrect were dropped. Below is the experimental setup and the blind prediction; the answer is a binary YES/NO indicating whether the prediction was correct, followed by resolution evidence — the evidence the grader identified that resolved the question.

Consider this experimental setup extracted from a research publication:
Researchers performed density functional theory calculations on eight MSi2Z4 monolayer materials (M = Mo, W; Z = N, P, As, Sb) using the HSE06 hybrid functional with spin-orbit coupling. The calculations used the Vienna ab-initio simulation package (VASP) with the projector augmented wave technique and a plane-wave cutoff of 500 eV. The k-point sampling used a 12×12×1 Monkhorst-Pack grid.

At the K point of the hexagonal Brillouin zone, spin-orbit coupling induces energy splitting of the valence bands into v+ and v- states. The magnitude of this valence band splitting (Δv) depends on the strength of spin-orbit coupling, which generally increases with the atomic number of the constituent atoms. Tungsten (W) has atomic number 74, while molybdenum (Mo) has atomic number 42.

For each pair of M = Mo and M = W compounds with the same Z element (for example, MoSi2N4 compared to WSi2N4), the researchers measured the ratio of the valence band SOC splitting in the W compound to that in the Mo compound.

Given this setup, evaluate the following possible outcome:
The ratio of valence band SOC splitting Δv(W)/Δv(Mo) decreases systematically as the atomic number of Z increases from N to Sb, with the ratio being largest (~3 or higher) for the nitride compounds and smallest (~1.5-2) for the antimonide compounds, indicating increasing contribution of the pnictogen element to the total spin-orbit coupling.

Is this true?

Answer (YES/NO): NO